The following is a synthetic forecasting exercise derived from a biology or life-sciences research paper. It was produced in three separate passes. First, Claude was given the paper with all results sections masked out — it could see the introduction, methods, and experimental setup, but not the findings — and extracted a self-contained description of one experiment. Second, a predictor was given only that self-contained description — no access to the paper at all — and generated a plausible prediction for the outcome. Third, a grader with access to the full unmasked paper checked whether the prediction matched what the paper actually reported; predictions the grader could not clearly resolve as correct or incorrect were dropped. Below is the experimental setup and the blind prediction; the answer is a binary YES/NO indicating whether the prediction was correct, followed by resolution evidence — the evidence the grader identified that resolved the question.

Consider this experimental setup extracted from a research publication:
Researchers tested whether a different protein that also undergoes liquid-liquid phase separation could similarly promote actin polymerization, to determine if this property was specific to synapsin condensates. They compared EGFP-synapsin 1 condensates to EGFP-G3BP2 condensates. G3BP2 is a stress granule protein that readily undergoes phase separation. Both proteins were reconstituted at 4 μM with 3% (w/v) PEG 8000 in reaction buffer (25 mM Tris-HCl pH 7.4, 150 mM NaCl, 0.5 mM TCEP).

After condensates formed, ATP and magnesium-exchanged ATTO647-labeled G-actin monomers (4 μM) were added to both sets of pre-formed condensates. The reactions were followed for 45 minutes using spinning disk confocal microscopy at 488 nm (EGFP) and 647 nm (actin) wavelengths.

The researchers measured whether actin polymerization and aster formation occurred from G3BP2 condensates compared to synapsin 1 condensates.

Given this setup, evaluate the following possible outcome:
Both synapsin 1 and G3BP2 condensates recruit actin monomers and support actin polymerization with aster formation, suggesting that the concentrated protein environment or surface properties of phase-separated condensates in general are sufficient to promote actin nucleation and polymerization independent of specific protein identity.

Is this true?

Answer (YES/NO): NO